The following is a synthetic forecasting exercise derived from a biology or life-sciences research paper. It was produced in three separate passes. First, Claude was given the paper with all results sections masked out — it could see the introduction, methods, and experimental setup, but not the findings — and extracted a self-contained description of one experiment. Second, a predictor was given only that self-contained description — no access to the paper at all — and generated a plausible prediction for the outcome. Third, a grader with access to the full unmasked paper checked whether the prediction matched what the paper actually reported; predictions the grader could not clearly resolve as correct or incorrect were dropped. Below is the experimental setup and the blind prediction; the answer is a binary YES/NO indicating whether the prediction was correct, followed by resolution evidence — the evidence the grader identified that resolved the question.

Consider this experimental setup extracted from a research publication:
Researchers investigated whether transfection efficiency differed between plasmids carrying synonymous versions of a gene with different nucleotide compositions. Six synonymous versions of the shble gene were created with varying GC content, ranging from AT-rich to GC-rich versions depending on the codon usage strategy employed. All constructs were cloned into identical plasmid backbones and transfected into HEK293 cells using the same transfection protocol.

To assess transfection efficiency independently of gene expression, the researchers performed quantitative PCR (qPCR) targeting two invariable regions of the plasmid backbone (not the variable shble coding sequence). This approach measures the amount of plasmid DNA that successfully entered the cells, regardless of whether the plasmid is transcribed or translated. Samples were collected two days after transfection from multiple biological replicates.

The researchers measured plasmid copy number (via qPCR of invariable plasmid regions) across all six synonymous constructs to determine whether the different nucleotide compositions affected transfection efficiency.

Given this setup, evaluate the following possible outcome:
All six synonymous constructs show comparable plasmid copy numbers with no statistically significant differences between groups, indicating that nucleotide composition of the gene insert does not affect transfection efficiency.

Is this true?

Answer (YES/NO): YES